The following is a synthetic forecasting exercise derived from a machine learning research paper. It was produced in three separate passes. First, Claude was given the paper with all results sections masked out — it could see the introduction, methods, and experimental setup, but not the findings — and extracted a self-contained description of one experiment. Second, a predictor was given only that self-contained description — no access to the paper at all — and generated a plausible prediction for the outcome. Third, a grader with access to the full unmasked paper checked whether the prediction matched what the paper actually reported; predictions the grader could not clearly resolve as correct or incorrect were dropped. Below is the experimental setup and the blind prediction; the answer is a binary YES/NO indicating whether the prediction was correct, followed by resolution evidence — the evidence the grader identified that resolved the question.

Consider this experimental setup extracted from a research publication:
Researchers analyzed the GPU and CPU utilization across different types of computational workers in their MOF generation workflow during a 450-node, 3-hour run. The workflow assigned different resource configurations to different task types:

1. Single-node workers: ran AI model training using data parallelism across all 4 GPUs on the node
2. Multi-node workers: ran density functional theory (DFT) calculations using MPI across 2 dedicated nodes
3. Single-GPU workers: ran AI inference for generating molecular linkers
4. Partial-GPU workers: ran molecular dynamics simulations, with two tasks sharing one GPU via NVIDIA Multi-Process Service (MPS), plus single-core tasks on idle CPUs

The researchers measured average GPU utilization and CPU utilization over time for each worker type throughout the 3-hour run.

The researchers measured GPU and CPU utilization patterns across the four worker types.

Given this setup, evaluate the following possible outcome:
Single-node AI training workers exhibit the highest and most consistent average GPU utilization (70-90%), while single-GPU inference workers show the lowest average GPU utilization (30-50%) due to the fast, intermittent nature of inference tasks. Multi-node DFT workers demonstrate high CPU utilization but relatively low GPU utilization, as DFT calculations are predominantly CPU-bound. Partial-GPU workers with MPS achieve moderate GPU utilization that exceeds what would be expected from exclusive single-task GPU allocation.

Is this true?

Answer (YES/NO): NO